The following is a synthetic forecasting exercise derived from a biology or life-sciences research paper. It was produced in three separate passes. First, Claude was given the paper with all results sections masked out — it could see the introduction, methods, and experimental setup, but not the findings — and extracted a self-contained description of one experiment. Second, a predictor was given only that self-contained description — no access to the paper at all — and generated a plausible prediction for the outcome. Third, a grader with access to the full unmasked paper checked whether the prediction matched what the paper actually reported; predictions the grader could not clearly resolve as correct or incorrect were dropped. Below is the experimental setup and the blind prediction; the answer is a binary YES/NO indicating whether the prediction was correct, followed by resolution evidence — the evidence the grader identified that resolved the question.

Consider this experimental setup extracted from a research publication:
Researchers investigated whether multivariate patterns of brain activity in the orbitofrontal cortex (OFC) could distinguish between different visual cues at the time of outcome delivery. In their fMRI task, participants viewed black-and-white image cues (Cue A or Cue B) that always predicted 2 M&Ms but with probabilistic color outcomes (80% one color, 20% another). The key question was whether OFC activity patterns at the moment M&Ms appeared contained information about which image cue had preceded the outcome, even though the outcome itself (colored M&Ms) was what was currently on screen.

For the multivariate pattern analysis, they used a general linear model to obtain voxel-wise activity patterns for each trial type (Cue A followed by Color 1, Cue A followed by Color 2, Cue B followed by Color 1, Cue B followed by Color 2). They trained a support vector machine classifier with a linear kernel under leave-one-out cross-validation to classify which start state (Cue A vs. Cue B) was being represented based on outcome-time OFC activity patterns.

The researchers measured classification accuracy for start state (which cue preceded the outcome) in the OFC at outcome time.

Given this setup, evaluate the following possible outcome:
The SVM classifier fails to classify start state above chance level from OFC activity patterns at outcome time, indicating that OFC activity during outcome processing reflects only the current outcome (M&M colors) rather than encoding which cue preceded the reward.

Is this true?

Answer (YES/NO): YES